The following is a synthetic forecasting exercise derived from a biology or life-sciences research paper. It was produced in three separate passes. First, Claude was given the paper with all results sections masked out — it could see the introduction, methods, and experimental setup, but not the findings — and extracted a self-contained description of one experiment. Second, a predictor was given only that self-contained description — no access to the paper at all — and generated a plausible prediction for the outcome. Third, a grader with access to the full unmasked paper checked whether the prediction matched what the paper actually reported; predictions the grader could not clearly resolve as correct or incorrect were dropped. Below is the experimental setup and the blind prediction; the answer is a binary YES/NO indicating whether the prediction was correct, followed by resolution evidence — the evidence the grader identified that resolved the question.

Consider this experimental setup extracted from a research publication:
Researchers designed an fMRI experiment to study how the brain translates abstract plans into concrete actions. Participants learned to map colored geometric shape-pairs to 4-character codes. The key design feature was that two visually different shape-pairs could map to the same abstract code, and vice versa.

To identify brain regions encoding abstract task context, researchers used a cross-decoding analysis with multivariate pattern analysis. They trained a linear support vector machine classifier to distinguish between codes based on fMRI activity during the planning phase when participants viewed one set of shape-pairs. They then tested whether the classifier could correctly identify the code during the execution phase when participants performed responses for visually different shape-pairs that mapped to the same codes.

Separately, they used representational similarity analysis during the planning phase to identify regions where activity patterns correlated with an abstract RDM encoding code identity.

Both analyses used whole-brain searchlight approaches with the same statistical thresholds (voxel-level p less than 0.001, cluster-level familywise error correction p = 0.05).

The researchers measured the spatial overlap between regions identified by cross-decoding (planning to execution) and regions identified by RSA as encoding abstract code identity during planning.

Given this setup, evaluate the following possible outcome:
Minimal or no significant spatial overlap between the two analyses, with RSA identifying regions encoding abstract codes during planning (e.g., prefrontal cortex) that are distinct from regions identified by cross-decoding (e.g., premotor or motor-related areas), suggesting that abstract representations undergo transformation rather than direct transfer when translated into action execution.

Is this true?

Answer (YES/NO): NO